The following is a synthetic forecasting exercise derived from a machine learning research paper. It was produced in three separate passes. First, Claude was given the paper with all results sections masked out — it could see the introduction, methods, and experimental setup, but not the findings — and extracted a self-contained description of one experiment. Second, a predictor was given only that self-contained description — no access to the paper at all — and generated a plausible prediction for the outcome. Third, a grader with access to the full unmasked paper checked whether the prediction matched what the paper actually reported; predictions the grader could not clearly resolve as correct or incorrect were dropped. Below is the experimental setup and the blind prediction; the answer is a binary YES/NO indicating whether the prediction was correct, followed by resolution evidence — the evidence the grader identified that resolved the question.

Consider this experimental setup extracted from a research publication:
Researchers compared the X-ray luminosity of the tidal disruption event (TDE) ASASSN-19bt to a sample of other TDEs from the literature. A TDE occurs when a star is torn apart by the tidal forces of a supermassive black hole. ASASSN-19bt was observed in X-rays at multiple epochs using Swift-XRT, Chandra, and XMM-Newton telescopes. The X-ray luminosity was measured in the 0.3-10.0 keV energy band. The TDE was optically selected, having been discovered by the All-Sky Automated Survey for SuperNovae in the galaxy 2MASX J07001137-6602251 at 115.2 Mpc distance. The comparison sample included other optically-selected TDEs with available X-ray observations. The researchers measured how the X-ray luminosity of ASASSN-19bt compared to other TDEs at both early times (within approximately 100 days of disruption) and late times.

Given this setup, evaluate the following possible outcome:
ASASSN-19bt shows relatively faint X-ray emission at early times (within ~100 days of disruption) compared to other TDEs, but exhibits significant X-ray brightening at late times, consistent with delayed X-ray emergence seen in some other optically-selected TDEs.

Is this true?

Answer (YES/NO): NO